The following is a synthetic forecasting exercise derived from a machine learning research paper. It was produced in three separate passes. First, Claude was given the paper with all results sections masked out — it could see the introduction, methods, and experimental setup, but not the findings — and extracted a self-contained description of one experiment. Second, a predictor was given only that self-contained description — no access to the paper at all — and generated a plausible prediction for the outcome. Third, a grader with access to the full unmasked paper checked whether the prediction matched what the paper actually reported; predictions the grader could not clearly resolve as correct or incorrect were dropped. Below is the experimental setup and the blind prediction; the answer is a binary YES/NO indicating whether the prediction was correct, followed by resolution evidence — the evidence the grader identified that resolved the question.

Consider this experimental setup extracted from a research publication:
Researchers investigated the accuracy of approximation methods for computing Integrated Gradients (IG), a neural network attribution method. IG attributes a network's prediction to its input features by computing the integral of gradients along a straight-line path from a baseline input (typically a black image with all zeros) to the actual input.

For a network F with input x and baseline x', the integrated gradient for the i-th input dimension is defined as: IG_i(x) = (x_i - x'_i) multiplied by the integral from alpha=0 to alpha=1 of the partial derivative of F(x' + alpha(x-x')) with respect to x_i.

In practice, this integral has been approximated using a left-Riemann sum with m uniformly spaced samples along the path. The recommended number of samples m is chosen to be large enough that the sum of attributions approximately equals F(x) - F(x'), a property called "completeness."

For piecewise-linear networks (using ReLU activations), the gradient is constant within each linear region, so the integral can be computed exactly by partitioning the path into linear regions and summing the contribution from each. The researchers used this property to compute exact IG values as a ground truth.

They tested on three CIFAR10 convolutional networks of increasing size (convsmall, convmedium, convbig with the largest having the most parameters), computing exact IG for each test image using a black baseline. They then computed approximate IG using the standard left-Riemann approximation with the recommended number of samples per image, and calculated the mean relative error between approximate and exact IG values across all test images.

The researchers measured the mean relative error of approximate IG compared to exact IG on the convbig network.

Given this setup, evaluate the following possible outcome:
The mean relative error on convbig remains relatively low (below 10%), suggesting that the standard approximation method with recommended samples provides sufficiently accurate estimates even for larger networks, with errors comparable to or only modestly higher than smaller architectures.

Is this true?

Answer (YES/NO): NO